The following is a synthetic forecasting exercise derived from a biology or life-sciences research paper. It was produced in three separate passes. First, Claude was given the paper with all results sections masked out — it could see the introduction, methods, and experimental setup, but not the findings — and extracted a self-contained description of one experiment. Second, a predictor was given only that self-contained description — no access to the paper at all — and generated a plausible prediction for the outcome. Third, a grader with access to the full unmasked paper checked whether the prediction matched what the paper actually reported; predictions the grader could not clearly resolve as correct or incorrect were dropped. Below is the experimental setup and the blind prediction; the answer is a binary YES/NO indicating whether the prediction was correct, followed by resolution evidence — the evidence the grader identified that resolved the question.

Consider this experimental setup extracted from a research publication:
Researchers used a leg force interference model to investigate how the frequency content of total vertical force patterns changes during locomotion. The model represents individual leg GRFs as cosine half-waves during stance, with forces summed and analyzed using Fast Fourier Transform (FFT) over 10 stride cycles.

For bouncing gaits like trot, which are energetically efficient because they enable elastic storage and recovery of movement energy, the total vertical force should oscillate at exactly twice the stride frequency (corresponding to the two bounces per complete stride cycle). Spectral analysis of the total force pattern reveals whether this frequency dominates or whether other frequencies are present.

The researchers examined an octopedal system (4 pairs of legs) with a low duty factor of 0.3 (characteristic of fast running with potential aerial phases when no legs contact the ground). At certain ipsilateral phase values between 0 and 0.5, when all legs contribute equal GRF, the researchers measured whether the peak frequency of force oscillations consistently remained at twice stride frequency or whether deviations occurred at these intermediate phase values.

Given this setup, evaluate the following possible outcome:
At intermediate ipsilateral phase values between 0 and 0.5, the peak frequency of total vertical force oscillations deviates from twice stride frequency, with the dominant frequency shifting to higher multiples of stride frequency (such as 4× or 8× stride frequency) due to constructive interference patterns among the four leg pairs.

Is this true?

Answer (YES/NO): YES